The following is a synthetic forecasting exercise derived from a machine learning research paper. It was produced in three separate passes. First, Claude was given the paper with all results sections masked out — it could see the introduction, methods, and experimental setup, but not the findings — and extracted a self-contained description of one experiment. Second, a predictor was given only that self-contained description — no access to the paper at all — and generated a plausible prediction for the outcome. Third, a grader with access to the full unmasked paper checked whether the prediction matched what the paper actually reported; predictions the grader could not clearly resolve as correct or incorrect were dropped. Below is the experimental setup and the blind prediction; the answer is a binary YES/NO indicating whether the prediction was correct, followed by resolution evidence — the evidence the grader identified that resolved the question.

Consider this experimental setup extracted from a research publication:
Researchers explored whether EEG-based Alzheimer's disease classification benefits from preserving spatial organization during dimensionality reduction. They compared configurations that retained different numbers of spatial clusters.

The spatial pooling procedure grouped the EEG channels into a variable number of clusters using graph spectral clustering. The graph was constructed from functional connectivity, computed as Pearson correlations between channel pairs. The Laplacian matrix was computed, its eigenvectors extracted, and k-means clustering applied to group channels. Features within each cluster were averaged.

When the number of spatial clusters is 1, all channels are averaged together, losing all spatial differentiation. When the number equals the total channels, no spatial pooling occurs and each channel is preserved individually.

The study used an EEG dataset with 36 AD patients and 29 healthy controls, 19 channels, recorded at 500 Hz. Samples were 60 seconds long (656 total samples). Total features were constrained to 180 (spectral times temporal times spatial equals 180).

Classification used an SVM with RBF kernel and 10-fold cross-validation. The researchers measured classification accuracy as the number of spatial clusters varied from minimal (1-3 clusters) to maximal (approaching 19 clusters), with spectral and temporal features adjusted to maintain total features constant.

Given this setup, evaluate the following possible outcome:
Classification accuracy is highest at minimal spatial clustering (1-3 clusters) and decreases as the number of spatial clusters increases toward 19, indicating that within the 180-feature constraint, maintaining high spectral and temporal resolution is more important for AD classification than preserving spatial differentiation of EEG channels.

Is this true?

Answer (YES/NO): NO